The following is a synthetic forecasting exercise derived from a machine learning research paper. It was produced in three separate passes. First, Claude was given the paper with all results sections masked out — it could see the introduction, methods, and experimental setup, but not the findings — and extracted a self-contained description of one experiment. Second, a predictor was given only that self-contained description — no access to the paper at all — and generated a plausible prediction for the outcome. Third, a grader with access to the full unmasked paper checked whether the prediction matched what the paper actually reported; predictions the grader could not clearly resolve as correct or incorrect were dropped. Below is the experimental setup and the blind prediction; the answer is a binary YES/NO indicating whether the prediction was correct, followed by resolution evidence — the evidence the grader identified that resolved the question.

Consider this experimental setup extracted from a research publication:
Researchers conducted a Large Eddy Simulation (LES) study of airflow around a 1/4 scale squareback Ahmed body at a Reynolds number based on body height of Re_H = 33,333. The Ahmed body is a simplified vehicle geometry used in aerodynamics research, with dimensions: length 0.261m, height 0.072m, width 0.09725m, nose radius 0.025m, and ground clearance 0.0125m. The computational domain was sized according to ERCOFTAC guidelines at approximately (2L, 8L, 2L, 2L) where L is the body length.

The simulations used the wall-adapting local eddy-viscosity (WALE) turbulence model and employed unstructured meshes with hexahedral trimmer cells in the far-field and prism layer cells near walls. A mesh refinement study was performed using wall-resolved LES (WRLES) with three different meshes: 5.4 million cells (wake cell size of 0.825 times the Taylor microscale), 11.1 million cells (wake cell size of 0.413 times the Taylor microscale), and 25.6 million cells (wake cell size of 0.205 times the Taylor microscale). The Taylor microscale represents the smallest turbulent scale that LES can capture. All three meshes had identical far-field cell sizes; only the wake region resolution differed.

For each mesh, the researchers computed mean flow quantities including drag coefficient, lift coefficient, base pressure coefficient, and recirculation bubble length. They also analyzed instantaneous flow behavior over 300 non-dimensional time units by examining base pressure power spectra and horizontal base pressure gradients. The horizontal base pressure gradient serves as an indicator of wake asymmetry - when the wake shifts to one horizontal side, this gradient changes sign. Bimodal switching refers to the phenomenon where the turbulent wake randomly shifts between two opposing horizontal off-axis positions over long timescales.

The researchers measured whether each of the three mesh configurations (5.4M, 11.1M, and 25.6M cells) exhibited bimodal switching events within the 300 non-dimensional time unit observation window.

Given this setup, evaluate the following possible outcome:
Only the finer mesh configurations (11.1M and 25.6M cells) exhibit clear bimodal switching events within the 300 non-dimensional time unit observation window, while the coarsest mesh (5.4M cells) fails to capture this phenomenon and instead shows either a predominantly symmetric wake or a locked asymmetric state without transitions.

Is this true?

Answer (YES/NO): NO